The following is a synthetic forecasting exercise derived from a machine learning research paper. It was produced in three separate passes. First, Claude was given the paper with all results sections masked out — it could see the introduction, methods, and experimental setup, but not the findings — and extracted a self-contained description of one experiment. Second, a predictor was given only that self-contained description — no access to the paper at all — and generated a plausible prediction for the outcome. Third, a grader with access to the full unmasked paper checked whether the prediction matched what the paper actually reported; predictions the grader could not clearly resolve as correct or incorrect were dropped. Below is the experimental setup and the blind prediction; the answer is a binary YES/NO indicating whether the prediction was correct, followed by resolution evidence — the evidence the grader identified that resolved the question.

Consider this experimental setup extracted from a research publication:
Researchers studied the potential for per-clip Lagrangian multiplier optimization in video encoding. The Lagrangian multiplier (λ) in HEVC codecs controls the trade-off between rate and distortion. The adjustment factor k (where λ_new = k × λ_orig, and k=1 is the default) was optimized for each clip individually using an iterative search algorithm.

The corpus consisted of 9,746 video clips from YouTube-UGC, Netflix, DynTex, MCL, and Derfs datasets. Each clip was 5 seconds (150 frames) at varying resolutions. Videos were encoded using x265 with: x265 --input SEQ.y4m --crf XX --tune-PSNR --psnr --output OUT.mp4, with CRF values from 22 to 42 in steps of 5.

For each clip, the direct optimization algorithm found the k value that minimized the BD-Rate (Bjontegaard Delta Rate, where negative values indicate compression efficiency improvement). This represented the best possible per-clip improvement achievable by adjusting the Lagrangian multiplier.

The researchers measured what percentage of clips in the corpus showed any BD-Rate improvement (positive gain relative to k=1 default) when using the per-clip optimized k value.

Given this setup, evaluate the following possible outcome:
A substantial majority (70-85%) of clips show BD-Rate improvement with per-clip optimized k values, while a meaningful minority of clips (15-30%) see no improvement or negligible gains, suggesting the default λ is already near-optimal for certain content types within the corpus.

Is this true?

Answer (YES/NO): NO